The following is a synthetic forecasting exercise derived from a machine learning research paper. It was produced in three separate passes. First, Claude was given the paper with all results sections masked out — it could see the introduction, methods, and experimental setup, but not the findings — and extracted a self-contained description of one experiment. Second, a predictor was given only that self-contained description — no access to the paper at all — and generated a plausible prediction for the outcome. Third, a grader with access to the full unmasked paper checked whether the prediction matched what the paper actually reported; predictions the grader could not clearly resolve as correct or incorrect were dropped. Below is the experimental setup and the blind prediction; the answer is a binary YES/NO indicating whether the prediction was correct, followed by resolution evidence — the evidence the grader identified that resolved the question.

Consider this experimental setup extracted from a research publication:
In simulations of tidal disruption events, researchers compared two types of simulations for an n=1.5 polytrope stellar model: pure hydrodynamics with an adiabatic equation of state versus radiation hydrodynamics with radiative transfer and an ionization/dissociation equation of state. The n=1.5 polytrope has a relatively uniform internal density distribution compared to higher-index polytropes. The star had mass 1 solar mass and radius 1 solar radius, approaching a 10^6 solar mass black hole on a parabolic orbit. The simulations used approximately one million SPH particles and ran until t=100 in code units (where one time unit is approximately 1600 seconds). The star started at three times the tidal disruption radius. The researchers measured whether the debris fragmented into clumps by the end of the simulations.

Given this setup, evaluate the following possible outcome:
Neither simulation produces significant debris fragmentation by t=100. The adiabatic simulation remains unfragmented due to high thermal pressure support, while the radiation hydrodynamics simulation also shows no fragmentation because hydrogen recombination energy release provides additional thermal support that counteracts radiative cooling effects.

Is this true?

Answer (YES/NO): YES